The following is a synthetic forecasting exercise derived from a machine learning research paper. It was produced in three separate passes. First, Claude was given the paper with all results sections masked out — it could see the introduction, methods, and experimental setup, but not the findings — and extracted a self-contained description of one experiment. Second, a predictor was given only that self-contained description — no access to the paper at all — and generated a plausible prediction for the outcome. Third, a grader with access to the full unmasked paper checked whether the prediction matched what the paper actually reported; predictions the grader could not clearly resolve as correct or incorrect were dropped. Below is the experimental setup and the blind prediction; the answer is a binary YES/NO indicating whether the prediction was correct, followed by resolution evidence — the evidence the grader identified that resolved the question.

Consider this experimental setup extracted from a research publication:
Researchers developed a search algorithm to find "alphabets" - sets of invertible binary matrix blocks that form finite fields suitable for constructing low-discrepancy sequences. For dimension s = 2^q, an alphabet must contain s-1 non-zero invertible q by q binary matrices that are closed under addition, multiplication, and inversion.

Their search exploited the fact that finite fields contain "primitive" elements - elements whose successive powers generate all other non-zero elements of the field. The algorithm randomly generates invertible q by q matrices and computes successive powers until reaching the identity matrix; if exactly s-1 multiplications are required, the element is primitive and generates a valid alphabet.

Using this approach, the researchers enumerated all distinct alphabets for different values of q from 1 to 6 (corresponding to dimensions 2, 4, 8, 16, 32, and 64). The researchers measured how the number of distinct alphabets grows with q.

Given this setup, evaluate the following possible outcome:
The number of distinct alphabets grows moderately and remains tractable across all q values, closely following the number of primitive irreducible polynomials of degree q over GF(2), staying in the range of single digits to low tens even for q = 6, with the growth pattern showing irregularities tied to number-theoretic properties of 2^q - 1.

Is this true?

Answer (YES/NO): NO